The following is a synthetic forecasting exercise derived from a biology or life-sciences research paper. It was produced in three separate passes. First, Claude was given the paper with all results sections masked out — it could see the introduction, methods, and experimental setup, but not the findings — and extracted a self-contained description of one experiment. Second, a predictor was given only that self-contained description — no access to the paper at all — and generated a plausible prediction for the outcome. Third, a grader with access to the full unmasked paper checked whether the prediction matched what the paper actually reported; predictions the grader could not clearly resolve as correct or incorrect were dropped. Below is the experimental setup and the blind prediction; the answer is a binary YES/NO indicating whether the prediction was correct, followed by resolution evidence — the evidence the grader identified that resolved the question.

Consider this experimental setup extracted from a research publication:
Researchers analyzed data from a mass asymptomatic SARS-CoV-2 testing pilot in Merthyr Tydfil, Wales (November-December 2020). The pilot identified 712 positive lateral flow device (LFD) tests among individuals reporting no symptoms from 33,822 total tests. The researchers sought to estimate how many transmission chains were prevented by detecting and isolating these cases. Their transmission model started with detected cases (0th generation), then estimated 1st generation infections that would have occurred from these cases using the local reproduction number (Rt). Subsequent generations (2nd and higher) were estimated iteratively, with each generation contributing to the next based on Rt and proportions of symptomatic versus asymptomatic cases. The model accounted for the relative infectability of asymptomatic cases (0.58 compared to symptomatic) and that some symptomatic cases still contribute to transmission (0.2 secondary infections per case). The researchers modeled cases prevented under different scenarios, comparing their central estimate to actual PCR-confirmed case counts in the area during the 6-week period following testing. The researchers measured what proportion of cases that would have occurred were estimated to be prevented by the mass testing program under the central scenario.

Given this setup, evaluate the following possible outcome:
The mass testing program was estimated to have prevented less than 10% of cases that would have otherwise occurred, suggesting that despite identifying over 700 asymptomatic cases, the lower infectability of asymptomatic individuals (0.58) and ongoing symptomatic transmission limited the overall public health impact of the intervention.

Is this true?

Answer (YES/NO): NO